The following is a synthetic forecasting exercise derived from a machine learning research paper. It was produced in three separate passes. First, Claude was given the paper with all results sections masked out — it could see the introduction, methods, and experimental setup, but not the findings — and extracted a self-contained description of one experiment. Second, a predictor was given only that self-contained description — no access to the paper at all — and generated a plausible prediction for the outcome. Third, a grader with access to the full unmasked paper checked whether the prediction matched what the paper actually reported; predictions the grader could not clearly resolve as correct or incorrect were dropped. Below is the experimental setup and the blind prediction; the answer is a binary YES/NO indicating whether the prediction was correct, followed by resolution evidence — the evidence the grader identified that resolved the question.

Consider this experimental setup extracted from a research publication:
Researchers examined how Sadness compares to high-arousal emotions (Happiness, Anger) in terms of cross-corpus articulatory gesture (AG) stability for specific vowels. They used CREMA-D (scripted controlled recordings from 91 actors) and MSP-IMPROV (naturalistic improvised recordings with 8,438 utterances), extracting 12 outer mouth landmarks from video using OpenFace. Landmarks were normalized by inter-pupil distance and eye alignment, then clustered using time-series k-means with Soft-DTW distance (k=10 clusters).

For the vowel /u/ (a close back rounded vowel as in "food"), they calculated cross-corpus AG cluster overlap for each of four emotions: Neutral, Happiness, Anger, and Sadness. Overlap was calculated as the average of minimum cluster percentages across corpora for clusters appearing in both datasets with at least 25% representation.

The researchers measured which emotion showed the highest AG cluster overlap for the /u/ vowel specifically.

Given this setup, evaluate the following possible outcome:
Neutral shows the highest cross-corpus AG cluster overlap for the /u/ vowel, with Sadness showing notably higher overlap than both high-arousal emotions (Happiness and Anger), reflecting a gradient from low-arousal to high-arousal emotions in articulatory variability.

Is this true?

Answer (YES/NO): NO